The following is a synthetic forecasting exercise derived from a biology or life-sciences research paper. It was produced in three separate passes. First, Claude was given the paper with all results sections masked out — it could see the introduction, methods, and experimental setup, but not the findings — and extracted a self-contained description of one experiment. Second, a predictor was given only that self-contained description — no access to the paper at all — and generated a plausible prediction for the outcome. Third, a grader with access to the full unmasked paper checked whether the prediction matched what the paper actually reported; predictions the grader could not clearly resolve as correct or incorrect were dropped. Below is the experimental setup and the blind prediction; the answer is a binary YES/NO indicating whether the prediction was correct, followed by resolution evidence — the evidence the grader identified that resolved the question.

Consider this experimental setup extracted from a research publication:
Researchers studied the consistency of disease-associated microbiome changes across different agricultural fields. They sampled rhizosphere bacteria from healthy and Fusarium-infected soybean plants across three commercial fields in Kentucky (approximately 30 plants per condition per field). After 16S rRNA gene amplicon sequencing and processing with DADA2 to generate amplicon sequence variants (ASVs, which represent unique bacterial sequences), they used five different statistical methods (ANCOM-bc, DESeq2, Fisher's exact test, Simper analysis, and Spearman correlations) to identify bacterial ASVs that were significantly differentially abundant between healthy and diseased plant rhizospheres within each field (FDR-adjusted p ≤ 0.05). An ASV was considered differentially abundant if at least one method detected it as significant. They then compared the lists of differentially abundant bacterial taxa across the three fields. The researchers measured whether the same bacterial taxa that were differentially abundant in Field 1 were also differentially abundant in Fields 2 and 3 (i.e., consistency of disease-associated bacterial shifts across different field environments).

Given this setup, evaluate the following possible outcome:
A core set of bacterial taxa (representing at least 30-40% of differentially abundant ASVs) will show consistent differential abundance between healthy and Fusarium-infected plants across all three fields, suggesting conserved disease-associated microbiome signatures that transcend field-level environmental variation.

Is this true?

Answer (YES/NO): NO